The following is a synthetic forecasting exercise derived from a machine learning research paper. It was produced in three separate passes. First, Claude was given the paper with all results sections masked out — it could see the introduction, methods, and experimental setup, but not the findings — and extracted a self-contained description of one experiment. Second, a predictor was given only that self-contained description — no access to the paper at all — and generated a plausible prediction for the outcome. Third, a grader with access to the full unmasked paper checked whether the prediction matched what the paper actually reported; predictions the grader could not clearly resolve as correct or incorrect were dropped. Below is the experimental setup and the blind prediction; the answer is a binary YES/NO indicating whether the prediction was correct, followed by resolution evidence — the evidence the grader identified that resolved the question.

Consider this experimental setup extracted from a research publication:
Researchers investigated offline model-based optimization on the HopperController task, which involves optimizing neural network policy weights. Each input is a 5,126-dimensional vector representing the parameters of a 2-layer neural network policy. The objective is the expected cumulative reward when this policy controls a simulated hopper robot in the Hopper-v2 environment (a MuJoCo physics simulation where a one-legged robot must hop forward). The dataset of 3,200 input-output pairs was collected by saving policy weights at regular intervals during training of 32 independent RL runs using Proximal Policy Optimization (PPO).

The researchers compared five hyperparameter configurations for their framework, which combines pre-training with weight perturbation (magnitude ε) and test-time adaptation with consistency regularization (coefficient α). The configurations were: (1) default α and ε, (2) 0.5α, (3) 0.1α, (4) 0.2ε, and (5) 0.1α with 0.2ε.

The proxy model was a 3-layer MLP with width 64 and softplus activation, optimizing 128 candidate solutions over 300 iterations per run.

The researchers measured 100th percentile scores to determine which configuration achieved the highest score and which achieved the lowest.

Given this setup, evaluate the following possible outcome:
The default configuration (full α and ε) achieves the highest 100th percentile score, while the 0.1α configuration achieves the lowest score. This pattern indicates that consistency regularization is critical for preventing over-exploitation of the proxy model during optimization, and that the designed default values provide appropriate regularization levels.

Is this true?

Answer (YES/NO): NO